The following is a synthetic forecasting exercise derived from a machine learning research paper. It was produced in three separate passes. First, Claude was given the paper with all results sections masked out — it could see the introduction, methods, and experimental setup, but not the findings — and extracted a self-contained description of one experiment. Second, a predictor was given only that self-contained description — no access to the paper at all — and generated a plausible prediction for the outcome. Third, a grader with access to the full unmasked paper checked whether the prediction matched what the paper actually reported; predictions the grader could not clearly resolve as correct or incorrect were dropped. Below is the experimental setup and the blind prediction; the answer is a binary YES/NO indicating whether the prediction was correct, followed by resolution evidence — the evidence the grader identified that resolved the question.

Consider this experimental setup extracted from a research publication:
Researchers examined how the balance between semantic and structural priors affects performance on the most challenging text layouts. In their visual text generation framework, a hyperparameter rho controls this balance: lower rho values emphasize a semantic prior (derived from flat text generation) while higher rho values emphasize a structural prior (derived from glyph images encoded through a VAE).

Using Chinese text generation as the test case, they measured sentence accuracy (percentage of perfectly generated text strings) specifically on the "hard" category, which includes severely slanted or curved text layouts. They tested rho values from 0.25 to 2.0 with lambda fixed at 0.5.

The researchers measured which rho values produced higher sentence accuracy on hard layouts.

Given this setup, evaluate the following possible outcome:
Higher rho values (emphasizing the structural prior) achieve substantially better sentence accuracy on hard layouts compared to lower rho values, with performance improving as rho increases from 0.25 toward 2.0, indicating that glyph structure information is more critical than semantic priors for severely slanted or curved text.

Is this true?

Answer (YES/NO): NO